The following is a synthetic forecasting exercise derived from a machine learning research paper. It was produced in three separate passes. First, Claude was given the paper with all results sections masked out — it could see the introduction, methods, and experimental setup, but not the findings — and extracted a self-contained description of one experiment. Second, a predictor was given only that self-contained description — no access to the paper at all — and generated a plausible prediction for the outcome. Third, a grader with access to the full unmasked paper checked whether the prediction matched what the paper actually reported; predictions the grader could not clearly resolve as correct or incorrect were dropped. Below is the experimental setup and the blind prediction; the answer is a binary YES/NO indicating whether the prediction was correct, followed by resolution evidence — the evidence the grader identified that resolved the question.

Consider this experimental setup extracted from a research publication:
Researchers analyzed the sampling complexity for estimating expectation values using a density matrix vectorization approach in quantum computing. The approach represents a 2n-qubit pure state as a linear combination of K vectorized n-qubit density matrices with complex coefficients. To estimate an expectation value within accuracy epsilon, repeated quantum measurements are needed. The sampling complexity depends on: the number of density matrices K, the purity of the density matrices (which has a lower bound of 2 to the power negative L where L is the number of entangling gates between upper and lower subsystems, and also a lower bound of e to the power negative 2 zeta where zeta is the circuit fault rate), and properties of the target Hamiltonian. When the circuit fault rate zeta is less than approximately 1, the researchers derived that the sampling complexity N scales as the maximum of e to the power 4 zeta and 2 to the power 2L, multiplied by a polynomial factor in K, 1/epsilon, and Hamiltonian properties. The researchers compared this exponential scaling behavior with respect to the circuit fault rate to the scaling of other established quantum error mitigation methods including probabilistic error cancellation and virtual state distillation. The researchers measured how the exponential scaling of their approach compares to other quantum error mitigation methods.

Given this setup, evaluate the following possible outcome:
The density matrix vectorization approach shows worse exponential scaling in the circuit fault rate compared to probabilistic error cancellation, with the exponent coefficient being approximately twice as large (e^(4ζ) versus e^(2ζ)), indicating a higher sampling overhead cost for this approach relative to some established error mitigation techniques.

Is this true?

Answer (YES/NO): NO